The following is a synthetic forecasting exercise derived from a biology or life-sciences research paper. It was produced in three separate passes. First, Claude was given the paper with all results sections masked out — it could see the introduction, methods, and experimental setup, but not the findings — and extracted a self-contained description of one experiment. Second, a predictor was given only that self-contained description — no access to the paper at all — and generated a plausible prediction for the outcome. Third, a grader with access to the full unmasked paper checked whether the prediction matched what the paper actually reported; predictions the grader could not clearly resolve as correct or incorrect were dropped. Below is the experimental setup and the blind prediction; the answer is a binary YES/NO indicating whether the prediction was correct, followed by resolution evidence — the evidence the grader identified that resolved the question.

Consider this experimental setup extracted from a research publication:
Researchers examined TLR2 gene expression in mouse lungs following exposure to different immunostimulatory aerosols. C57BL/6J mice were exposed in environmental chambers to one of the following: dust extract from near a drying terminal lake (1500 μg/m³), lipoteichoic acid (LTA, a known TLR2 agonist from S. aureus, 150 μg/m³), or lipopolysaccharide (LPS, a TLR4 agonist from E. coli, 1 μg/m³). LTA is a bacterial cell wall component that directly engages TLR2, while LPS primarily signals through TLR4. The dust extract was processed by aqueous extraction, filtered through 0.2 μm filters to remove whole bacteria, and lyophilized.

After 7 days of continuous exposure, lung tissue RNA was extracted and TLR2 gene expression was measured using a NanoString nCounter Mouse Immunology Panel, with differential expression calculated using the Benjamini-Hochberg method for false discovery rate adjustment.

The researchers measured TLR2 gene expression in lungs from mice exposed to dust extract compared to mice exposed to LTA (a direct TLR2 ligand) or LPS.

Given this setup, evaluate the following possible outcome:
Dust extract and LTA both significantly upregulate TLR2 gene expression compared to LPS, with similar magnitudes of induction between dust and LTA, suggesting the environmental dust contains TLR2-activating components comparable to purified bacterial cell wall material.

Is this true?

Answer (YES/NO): NO